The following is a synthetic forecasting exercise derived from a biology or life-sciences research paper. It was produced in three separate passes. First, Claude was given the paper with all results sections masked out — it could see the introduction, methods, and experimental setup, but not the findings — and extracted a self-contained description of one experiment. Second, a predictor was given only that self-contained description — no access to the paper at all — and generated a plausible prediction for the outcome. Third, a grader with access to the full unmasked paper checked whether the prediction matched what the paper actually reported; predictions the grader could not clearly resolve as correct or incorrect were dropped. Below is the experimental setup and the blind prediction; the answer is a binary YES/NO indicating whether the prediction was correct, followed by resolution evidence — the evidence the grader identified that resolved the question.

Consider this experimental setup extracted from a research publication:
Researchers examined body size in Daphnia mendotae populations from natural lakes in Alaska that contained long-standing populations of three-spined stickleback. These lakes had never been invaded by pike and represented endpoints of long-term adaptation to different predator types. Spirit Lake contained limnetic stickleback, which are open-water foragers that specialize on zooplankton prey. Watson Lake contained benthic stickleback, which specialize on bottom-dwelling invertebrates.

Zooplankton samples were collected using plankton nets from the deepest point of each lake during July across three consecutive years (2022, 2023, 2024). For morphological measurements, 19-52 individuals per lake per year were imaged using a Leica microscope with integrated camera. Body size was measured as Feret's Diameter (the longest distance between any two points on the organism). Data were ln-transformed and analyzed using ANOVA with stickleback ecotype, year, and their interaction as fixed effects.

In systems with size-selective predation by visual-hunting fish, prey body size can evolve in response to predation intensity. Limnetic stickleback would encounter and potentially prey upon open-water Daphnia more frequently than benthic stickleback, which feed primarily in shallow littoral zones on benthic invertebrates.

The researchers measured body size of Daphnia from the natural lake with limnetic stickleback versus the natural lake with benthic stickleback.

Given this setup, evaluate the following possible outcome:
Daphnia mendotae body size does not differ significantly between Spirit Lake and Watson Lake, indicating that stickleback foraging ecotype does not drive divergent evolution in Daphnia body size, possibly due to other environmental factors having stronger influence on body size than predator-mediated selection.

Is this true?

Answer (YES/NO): NO